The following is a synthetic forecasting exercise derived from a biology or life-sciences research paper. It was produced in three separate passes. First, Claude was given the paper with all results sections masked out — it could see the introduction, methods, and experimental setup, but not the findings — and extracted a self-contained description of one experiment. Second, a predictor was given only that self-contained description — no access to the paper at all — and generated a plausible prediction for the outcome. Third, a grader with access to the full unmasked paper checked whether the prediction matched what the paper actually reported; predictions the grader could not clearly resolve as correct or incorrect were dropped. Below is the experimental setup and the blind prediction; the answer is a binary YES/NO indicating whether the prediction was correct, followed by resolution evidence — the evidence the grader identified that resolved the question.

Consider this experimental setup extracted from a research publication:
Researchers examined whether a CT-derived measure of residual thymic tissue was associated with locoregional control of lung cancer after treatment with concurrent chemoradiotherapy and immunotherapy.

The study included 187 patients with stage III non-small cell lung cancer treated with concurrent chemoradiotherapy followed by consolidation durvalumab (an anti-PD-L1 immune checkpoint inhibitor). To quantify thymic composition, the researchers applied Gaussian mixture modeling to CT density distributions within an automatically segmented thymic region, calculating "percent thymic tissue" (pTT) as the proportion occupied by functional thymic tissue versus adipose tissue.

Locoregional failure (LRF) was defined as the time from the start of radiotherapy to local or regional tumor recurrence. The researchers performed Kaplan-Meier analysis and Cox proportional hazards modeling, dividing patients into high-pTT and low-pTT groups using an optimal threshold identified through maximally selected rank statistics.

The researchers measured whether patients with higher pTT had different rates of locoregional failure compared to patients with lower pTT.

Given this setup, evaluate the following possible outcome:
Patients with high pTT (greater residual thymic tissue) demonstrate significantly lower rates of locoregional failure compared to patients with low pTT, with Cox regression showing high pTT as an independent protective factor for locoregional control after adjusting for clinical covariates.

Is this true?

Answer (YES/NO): YES